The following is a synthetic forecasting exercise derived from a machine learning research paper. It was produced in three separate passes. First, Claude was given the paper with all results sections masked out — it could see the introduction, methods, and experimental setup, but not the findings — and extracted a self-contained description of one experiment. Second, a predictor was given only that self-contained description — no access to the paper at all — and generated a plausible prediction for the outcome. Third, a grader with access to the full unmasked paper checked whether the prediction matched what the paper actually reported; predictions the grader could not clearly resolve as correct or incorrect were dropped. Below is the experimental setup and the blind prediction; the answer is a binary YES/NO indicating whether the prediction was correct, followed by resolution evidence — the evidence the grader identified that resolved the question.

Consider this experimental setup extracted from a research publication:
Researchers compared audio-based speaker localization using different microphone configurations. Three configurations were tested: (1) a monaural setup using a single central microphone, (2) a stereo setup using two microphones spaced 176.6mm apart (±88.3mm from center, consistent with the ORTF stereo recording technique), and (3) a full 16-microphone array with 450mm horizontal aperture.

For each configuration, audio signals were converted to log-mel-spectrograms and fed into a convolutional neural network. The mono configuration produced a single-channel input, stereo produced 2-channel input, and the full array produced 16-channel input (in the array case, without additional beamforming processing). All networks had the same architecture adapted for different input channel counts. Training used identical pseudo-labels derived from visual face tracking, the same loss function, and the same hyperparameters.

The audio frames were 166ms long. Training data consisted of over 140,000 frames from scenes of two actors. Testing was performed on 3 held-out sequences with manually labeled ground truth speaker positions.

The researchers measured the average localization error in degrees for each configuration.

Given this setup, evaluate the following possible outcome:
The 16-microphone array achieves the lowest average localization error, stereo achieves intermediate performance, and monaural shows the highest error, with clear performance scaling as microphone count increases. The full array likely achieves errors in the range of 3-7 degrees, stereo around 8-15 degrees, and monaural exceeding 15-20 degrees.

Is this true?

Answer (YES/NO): NO